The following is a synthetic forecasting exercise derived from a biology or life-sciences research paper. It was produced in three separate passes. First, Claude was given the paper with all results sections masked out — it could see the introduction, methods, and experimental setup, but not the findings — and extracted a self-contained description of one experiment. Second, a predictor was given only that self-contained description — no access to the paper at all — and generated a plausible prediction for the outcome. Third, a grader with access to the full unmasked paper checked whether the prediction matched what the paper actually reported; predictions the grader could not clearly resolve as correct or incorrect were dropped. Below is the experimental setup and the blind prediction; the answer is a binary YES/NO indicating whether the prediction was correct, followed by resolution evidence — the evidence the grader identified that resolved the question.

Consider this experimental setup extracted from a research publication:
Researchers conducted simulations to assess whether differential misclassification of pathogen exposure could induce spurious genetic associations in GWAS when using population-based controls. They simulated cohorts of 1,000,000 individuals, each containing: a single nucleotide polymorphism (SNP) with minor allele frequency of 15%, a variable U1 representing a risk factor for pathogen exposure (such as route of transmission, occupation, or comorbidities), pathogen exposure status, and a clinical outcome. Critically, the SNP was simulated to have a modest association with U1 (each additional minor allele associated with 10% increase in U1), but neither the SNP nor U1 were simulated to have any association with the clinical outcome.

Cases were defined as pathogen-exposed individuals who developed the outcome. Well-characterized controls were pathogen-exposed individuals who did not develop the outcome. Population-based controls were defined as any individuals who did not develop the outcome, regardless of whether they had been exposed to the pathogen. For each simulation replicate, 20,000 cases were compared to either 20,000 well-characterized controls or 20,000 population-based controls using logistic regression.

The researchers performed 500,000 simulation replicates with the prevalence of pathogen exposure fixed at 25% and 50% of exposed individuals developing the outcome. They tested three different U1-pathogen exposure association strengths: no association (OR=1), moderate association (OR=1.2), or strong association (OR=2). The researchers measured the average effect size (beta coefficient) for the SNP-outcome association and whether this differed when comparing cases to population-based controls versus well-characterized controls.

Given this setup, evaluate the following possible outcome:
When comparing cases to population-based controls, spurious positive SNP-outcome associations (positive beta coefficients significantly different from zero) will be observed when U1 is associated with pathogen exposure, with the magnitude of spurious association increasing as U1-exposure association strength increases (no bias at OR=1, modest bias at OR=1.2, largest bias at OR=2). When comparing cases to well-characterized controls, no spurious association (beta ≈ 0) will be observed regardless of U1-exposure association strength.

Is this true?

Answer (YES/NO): YES